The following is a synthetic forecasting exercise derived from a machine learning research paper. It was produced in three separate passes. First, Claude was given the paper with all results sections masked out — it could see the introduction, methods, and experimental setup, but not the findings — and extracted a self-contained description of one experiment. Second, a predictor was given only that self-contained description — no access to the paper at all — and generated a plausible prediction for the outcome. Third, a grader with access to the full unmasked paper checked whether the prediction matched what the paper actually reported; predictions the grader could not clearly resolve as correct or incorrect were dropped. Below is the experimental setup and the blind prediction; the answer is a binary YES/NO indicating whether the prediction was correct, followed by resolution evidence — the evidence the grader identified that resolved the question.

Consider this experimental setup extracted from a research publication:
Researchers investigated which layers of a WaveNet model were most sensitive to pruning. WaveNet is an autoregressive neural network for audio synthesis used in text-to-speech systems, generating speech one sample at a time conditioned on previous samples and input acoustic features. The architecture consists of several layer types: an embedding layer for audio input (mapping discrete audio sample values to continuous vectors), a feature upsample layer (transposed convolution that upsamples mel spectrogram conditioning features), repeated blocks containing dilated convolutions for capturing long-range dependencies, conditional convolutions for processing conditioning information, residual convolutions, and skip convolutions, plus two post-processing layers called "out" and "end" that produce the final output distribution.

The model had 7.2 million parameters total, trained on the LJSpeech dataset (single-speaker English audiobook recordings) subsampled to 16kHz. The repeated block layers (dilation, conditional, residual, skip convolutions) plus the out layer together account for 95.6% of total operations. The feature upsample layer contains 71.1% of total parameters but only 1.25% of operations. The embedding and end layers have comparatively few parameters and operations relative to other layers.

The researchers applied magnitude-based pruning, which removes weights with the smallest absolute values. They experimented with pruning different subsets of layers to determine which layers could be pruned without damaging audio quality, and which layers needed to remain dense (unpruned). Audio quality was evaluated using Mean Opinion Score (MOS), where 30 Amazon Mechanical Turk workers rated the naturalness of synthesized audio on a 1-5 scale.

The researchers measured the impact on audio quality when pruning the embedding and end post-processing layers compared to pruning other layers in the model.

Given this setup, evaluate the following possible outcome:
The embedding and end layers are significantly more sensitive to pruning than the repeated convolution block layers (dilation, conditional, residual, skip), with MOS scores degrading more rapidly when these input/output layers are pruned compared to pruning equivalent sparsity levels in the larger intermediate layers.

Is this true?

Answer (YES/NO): YES